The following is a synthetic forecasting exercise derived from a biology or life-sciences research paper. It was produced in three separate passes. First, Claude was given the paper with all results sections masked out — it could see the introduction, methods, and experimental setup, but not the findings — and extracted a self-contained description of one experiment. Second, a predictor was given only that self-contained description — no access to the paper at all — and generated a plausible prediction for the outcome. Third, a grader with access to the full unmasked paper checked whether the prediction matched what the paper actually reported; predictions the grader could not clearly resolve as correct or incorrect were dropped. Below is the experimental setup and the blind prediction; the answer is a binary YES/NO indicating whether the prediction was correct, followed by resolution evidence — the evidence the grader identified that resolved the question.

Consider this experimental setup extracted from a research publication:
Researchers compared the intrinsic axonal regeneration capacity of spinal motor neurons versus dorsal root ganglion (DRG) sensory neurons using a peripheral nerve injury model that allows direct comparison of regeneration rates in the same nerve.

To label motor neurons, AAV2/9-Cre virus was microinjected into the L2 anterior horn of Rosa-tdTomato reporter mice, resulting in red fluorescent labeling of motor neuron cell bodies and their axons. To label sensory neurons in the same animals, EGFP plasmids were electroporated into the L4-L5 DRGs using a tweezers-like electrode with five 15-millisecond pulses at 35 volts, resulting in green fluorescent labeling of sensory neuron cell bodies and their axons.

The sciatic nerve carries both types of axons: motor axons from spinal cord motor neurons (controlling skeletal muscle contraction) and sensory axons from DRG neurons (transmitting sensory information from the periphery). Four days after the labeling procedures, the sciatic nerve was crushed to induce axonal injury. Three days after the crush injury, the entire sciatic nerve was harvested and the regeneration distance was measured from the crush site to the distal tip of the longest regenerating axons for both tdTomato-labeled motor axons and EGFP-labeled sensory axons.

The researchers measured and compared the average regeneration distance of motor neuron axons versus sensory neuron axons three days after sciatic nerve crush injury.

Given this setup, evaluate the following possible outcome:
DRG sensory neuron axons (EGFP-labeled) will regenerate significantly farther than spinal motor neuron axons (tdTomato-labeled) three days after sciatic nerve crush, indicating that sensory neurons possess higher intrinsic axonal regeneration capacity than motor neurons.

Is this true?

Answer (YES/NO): YES